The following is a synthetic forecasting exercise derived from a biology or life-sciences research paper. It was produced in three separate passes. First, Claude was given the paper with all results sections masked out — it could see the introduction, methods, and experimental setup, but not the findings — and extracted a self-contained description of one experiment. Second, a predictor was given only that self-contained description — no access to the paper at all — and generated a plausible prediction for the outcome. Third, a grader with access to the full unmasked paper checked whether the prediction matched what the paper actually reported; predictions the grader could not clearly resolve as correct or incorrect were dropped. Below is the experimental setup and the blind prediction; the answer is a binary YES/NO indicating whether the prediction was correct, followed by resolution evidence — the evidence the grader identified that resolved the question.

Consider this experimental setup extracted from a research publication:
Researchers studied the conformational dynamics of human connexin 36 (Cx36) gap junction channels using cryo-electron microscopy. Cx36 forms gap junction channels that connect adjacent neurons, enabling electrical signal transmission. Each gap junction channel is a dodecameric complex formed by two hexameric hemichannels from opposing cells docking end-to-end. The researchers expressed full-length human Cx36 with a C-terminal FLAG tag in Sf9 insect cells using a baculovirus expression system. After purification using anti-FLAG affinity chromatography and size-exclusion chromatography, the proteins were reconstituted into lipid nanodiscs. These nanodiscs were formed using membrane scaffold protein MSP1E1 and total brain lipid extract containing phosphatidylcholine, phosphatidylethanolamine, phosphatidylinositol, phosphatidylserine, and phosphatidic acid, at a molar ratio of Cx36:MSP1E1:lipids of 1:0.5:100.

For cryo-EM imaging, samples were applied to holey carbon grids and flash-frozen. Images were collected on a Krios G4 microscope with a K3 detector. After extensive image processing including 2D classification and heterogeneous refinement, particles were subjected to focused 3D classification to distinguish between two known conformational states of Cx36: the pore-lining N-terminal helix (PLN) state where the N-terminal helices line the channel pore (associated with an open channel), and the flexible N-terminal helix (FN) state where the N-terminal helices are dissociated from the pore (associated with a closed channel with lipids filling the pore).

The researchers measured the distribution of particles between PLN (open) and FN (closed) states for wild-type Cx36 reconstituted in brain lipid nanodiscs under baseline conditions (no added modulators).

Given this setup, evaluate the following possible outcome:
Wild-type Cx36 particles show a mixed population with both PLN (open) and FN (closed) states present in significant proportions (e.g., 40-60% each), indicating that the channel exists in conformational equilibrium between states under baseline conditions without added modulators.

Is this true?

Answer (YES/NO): NO